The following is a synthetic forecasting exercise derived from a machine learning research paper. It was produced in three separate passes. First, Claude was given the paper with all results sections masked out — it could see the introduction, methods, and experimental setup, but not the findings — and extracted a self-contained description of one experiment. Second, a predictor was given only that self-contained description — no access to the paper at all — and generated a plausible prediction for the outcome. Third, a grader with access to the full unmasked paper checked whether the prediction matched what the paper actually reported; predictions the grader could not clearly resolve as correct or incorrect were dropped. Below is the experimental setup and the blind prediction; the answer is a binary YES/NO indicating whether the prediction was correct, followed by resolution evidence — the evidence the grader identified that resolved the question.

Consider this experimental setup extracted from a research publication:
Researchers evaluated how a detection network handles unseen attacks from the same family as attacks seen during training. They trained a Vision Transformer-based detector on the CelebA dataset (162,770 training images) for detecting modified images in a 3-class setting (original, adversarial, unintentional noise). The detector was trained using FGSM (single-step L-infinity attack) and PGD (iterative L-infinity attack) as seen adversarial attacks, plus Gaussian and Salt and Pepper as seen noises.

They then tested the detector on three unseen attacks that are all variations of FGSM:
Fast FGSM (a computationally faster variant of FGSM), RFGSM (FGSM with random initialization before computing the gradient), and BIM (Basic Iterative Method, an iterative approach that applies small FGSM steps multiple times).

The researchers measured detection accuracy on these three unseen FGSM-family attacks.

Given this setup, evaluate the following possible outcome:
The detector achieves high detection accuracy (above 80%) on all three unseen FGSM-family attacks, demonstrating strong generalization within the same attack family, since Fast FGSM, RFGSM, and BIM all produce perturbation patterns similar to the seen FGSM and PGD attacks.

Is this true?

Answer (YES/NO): YES